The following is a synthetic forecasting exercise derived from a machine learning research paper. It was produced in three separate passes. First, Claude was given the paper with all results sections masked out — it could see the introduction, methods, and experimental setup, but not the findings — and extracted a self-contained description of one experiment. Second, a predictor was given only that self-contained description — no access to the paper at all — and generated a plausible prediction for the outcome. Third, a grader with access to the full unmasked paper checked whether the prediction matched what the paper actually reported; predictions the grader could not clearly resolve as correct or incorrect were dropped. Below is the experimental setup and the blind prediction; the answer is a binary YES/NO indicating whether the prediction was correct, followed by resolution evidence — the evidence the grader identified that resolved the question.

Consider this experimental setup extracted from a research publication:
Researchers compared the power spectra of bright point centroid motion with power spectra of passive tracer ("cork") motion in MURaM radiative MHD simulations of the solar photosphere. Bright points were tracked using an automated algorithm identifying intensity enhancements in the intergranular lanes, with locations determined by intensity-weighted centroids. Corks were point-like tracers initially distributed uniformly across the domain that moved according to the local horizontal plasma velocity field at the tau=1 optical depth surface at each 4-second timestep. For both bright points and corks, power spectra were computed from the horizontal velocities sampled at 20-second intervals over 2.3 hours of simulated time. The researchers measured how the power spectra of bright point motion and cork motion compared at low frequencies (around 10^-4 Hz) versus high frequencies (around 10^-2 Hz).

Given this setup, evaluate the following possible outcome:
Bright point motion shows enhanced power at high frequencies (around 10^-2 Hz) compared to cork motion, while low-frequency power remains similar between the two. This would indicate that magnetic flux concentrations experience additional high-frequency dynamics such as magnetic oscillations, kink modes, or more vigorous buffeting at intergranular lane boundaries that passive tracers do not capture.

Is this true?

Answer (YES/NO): NO